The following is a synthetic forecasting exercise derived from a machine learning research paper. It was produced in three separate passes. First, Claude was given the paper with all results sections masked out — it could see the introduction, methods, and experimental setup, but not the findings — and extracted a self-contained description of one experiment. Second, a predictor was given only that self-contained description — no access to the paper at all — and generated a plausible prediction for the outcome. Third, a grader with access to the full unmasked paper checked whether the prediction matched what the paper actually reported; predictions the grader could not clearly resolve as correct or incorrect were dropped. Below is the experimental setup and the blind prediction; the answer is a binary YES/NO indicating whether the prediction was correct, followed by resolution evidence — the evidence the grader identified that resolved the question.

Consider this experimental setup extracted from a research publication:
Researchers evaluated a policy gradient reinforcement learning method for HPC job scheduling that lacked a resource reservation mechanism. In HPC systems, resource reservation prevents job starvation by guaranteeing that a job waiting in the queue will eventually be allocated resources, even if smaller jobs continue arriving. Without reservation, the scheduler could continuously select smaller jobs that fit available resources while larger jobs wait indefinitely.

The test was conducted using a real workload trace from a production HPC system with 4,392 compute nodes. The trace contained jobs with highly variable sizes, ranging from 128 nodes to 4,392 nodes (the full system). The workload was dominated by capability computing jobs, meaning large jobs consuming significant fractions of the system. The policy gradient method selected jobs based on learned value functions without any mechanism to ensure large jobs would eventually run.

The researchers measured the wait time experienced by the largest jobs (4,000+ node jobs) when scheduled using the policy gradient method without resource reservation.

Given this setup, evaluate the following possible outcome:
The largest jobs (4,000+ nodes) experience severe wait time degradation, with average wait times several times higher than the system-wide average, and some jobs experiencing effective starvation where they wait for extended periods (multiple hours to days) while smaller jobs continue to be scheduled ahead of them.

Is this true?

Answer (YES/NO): YES